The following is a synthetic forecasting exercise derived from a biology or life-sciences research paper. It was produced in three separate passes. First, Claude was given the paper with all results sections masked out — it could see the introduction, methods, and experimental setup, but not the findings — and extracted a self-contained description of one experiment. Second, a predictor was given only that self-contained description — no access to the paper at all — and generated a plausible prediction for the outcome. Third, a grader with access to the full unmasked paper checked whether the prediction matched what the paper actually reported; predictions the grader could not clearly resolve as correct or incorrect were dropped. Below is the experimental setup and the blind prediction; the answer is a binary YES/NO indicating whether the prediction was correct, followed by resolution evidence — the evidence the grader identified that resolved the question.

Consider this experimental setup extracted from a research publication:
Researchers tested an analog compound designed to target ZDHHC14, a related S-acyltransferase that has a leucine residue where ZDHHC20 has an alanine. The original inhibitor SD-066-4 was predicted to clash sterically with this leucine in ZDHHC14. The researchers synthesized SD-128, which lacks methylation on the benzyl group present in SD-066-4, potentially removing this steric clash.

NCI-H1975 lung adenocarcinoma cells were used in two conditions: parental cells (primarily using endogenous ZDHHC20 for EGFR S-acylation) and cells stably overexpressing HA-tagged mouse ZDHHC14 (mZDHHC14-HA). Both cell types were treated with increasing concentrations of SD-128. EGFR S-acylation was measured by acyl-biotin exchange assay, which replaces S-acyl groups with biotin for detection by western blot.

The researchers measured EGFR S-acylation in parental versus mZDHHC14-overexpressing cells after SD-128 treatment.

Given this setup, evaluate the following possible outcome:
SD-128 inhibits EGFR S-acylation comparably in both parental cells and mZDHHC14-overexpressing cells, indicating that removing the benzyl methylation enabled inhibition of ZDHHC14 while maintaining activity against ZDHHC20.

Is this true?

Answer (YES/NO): NO